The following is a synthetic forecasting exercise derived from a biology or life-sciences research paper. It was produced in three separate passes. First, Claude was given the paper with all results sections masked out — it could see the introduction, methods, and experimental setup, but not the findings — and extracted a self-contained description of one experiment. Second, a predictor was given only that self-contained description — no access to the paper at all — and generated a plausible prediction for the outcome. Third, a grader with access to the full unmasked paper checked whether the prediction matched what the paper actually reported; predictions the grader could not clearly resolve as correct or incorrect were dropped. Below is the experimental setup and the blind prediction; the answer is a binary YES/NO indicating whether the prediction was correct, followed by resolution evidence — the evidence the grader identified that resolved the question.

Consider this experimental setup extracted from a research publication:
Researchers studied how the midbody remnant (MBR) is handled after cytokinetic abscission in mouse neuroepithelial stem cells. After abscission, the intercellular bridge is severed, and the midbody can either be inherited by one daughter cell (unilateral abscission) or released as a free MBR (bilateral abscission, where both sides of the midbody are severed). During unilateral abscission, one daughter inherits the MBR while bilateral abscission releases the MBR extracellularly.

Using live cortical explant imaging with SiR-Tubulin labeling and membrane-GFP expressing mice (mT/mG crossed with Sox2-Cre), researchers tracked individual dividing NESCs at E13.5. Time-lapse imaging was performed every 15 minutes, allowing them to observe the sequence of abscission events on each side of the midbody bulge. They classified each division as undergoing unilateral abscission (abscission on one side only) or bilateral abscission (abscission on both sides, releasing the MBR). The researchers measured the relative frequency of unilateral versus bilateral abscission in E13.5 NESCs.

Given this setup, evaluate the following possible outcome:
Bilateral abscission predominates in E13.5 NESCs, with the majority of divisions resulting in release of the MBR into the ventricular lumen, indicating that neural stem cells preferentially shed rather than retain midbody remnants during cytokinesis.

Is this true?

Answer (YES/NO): YES